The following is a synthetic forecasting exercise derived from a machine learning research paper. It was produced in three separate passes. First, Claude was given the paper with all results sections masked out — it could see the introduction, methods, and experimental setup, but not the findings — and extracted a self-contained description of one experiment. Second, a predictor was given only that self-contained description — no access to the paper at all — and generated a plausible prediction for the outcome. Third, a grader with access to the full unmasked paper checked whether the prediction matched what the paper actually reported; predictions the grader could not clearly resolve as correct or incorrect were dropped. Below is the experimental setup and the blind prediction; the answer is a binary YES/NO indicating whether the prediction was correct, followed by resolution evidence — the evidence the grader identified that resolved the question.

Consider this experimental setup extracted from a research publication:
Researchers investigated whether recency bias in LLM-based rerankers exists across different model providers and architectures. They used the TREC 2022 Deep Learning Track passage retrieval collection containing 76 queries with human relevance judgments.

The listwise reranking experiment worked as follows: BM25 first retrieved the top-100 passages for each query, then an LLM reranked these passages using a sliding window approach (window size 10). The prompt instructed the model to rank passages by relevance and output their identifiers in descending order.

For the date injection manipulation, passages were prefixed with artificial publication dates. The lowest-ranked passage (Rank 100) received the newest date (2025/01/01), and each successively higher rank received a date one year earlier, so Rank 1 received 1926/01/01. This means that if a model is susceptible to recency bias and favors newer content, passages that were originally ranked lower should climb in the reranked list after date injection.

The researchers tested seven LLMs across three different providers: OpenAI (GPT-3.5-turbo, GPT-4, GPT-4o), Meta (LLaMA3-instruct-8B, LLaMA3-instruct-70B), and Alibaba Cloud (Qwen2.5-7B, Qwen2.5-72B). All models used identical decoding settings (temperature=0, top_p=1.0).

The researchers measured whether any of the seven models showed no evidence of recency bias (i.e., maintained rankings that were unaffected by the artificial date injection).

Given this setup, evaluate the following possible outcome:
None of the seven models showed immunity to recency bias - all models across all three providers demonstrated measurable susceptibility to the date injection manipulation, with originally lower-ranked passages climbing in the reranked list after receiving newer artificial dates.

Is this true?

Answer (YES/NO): YES